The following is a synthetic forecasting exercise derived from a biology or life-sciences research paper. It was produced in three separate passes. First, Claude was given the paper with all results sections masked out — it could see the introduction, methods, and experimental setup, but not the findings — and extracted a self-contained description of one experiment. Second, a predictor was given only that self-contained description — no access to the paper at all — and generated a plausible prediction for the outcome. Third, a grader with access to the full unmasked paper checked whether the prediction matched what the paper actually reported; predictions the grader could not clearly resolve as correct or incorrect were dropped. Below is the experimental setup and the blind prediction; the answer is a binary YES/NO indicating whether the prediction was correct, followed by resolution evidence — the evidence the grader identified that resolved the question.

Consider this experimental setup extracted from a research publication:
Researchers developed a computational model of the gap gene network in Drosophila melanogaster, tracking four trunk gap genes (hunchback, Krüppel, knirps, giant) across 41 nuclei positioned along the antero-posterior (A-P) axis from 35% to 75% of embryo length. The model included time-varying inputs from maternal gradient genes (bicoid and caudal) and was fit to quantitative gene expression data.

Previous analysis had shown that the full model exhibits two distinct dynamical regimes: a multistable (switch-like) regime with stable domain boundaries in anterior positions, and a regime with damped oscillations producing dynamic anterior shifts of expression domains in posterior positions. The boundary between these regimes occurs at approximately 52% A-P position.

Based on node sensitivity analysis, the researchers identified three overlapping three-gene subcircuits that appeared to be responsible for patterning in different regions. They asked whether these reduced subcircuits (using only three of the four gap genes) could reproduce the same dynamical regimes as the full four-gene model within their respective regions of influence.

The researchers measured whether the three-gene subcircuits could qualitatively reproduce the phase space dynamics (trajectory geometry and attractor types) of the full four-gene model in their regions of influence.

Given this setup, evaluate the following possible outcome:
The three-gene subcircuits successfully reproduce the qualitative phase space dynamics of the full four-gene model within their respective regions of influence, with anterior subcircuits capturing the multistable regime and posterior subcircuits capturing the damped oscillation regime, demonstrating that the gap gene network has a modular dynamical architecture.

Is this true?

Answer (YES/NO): YES